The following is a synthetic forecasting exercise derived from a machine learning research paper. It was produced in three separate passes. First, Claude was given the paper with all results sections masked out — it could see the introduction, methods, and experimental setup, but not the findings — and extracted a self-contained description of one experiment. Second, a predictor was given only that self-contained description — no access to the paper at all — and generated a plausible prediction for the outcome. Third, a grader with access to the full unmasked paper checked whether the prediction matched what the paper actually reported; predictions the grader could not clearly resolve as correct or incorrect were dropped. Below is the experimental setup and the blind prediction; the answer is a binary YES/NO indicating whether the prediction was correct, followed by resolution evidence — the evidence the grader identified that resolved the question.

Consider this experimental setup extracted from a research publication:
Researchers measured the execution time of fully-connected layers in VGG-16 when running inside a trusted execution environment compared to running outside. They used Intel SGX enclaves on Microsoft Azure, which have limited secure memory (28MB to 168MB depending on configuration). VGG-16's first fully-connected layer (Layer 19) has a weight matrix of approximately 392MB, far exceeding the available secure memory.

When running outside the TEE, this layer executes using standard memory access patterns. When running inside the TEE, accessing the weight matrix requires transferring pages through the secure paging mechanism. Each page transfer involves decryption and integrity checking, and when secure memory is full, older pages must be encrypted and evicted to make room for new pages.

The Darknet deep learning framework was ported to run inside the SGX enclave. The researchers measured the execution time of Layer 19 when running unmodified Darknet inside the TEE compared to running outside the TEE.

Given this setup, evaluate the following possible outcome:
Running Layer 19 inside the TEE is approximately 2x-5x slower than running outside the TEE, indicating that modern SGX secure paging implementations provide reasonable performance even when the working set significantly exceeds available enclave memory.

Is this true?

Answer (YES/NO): NO